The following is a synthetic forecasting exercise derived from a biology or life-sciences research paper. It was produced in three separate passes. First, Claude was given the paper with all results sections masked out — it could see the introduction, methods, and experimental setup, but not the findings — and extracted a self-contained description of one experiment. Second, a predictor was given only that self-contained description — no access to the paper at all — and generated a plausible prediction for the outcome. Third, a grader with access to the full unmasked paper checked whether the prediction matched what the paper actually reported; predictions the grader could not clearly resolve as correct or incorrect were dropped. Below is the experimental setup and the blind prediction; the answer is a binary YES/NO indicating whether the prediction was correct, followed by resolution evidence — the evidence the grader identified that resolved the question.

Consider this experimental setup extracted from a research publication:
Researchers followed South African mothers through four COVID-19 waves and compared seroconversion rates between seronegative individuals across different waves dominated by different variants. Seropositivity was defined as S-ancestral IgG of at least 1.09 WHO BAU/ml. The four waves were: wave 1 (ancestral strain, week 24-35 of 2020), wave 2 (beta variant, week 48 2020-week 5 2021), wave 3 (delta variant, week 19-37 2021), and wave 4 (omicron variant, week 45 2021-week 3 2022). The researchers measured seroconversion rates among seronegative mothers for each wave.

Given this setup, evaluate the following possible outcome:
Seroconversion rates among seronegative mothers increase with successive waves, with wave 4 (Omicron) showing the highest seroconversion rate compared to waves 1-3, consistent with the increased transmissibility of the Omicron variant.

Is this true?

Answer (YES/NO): YES